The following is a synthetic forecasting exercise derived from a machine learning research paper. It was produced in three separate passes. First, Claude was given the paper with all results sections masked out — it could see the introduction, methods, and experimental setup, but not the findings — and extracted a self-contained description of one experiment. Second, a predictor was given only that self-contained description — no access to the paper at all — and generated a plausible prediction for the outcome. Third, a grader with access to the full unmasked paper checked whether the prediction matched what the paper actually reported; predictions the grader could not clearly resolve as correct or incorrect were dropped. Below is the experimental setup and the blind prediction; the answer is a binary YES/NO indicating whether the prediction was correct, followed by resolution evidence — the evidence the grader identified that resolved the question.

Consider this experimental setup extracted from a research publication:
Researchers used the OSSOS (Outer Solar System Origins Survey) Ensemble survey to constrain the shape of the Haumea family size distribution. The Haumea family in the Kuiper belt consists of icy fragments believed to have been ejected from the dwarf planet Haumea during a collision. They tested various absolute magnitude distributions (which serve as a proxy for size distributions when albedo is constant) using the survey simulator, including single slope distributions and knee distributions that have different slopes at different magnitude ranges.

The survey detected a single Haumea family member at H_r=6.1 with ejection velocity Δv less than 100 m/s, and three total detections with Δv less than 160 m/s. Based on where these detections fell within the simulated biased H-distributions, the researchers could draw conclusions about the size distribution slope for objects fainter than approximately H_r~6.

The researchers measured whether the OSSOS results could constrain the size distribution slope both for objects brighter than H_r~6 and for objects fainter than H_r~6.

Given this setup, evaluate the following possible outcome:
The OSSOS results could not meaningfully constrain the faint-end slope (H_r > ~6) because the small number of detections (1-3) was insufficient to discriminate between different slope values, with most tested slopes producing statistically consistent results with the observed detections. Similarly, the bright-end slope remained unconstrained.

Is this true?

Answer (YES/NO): NO